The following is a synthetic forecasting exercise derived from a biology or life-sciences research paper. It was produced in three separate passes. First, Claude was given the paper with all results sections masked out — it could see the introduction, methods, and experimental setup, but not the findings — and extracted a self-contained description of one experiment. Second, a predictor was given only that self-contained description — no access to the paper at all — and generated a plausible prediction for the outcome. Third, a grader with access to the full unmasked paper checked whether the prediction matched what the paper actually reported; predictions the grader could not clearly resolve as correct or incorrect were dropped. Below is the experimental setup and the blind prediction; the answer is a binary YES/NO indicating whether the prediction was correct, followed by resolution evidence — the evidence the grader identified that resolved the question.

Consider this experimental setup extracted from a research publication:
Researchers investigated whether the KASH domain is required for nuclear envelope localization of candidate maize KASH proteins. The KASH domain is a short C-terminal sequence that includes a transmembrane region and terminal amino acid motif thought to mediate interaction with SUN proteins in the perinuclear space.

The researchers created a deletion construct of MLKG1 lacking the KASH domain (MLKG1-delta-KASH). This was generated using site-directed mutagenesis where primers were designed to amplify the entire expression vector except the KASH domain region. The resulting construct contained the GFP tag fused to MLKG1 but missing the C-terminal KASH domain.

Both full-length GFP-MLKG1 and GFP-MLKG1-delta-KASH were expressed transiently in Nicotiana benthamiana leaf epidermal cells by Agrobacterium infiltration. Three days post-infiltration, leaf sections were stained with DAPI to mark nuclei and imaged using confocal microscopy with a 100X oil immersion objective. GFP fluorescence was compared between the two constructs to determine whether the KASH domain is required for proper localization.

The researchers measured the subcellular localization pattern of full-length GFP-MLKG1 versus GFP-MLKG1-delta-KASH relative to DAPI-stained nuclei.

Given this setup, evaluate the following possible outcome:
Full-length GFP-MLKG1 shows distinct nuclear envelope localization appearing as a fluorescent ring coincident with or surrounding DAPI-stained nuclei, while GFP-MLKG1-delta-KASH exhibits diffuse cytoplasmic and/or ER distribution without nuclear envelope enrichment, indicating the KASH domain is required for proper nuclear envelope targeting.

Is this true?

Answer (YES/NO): NO